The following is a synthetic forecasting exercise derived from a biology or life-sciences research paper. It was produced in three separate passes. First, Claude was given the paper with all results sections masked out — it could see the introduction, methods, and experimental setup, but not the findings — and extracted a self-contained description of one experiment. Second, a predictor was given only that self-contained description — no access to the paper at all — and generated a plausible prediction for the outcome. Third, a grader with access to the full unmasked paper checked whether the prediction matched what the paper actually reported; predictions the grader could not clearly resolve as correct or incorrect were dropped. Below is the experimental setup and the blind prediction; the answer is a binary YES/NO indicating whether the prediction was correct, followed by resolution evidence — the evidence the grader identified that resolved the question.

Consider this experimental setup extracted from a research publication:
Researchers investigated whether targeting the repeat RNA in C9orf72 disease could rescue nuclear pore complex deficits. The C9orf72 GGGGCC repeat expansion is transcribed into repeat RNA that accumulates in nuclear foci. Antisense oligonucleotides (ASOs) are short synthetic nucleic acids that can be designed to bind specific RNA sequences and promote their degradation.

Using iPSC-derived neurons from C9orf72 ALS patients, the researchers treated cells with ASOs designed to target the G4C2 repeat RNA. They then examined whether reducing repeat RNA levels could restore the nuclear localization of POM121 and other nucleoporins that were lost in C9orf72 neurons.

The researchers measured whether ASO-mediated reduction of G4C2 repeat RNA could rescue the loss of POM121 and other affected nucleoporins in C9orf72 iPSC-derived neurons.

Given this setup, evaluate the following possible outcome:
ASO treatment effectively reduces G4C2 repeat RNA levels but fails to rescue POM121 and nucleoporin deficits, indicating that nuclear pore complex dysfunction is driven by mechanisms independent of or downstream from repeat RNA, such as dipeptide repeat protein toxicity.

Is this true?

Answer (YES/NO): NO